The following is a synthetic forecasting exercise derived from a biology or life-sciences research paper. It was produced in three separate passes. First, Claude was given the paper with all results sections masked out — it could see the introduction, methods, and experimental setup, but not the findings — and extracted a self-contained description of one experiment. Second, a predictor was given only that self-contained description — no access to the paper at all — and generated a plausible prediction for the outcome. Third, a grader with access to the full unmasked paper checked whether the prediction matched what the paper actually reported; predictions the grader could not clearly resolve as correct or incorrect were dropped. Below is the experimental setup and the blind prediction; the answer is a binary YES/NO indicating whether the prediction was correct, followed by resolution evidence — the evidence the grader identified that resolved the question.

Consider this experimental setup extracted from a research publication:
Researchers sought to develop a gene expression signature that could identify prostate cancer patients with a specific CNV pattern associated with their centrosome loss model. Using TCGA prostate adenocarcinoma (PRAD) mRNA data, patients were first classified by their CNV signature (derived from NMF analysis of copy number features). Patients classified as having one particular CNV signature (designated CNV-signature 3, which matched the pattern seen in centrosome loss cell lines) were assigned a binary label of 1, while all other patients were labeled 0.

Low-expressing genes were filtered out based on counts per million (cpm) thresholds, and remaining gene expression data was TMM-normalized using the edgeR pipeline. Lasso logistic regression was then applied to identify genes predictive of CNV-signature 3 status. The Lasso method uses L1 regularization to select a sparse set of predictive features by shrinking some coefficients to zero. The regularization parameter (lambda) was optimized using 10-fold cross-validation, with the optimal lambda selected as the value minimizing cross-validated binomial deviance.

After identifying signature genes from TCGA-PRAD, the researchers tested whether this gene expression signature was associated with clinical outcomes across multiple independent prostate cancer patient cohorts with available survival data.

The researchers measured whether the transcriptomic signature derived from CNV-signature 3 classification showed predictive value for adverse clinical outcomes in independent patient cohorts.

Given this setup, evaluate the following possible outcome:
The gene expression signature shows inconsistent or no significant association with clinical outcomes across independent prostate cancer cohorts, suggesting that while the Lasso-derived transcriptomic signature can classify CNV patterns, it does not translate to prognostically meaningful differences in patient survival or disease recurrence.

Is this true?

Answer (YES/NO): NO